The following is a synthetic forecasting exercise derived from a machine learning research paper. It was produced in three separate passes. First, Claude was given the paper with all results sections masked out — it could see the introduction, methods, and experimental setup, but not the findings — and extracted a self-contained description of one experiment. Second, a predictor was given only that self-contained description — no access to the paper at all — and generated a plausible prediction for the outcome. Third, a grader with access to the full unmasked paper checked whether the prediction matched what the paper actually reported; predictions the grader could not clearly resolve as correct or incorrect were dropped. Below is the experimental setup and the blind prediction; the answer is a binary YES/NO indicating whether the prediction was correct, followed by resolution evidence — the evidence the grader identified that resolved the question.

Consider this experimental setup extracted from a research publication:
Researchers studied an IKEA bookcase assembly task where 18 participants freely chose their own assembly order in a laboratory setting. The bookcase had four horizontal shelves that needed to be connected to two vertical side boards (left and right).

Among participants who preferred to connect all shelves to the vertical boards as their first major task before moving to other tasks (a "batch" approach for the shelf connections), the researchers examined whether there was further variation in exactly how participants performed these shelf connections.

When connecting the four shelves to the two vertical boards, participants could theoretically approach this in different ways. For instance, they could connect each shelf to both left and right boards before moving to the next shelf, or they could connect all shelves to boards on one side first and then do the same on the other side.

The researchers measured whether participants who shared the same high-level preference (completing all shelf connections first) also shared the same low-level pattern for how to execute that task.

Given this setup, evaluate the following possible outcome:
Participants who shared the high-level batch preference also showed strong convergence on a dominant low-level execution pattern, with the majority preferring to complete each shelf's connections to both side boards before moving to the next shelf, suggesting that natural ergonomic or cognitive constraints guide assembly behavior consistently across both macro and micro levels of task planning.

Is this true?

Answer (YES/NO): NO